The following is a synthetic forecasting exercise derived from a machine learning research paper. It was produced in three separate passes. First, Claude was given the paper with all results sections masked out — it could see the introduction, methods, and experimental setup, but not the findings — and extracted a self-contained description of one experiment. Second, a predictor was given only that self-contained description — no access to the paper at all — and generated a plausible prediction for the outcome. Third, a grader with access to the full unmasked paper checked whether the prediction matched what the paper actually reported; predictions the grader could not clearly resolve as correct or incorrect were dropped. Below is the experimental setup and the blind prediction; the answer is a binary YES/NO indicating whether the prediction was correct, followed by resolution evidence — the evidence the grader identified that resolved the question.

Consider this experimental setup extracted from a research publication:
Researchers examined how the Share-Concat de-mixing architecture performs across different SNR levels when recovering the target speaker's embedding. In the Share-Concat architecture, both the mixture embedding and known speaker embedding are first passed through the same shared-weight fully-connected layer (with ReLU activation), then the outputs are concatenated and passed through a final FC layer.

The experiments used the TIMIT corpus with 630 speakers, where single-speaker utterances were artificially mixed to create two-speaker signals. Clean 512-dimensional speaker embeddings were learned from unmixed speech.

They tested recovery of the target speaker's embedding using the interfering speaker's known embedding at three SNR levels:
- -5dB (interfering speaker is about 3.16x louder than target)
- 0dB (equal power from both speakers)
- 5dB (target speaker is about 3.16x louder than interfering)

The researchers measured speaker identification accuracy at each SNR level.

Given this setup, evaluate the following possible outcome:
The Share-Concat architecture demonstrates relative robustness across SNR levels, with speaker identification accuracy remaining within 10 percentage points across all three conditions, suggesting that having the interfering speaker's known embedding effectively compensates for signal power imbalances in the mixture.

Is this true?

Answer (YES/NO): NO